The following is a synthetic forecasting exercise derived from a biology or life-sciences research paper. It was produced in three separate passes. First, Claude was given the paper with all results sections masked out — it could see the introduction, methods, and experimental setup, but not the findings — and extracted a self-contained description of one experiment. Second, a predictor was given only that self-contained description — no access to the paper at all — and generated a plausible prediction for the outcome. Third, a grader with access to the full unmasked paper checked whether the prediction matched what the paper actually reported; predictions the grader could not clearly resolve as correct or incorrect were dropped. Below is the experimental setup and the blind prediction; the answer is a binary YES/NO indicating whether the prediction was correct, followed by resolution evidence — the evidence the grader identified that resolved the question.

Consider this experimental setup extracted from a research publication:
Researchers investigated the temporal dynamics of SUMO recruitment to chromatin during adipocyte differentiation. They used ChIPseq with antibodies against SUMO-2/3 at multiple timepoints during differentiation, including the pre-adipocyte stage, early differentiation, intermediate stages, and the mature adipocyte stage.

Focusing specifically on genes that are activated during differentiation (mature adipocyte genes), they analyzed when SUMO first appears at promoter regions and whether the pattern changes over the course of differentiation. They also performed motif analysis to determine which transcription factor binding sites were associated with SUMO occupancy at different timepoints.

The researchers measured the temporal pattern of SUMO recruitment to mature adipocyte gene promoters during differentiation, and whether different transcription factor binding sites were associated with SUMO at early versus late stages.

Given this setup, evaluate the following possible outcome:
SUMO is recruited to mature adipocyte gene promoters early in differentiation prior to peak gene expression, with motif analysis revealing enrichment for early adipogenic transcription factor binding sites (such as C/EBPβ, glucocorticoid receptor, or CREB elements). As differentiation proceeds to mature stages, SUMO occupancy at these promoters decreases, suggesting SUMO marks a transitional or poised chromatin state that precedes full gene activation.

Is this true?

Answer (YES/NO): NO